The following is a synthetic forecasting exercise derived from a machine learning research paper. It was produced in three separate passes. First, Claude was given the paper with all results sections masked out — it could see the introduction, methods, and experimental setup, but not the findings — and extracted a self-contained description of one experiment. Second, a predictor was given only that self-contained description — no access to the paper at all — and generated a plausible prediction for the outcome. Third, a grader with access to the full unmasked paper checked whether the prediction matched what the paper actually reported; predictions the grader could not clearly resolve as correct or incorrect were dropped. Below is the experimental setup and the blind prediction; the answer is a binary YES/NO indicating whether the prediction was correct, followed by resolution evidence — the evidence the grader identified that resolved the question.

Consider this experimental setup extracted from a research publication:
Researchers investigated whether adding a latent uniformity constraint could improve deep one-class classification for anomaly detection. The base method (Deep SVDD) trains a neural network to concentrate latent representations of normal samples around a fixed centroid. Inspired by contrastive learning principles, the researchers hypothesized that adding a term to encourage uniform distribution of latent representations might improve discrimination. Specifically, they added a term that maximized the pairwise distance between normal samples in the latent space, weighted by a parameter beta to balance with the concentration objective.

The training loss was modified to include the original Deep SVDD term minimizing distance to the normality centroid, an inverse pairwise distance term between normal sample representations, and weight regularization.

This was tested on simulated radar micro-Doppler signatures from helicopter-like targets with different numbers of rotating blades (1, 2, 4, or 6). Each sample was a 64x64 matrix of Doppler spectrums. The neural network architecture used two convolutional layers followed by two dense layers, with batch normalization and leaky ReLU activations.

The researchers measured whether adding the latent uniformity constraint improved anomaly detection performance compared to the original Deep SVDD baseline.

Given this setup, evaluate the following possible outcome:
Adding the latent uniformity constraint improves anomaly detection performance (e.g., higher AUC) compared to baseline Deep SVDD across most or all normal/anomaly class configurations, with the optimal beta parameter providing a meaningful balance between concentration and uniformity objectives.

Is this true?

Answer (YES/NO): NO